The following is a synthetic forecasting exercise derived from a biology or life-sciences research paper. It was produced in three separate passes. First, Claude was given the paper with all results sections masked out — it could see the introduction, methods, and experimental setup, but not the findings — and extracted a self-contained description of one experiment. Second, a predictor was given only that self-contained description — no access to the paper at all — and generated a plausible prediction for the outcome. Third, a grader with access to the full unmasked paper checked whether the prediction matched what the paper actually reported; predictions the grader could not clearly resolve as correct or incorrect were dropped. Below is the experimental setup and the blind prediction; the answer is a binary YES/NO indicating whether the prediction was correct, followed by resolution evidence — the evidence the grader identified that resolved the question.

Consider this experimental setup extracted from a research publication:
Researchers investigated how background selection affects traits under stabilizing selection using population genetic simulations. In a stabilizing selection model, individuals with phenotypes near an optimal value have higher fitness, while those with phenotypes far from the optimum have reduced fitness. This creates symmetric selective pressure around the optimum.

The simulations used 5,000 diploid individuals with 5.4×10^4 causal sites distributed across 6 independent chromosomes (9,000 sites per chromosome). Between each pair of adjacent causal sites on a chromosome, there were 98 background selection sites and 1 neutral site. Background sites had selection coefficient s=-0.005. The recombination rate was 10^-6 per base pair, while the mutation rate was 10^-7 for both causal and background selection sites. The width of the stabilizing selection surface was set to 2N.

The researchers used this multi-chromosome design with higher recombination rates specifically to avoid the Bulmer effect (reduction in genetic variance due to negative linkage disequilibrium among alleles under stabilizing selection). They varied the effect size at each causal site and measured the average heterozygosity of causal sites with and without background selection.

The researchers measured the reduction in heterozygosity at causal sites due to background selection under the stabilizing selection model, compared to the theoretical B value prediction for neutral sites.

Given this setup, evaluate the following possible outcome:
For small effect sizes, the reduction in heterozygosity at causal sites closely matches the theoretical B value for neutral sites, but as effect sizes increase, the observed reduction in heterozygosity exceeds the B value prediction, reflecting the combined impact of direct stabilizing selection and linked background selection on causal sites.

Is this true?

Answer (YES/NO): NO